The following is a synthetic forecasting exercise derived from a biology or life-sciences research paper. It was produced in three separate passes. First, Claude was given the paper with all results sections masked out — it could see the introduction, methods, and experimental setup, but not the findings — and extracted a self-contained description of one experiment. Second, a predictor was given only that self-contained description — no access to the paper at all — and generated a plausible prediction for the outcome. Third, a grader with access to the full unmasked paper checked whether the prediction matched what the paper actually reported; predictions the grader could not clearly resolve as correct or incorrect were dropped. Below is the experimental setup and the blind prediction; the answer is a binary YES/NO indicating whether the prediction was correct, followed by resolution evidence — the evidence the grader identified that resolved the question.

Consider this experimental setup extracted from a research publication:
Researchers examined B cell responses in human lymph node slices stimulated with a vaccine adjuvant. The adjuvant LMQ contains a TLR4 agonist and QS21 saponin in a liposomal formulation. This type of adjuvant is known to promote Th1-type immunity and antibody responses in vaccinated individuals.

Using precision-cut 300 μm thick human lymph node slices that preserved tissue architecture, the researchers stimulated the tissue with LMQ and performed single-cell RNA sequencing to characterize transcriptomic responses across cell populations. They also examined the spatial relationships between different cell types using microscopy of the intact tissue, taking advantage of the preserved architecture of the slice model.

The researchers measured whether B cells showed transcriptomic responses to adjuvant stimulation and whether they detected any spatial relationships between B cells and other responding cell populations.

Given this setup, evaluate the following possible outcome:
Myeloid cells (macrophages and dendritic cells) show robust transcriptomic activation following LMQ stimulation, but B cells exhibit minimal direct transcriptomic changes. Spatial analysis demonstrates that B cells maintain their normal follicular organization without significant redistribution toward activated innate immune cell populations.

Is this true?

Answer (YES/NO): NO